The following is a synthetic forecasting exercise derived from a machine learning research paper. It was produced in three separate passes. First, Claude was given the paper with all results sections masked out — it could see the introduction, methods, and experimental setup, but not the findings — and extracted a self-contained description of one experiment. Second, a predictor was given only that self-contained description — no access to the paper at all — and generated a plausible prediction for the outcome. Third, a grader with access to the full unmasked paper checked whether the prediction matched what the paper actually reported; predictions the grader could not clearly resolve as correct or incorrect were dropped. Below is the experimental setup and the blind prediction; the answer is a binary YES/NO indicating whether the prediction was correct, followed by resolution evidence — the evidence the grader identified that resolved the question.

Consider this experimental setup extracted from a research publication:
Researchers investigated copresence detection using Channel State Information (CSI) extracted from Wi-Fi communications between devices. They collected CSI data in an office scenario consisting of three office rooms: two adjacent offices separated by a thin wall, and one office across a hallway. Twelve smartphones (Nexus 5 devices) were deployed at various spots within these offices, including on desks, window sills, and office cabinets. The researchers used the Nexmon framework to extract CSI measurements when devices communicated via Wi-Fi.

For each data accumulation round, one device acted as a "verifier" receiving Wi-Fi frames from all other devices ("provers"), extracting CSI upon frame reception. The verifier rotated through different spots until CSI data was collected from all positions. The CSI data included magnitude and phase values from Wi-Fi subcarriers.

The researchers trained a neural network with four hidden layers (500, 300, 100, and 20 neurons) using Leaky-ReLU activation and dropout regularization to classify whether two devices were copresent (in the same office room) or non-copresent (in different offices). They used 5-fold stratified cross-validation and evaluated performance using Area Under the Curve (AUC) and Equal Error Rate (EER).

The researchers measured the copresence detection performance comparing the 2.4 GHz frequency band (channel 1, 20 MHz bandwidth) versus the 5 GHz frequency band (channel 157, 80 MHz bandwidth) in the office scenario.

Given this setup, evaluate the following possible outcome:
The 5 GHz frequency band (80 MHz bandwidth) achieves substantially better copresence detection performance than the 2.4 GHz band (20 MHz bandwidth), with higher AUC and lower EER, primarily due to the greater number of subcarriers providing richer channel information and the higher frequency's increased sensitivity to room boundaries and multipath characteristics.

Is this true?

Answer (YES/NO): YES